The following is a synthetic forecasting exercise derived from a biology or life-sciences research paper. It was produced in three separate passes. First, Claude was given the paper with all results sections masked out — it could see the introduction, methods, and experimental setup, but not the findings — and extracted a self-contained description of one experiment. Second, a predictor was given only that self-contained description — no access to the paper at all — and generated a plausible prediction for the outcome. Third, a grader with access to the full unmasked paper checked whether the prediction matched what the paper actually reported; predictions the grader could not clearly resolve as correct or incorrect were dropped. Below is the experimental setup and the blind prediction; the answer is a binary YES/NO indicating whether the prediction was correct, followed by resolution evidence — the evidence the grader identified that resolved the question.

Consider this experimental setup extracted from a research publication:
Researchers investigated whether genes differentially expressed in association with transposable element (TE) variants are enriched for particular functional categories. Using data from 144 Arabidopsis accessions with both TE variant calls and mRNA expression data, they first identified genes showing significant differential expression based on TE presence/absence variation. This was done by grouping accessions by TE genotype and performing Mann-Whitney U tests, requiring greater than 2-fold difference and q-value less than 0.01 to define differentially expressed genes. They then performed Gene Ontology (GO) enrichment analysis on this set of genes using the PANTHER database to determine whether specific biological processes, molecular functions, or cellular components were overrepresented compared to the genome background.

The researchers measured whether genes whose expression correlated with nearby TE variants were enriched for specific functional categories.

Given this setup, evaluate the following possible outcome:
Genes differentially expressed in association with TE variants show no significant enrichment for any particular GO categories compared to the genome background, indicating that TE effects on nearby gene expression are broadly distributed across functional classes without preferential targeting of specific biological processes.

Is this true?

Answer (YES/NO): YES